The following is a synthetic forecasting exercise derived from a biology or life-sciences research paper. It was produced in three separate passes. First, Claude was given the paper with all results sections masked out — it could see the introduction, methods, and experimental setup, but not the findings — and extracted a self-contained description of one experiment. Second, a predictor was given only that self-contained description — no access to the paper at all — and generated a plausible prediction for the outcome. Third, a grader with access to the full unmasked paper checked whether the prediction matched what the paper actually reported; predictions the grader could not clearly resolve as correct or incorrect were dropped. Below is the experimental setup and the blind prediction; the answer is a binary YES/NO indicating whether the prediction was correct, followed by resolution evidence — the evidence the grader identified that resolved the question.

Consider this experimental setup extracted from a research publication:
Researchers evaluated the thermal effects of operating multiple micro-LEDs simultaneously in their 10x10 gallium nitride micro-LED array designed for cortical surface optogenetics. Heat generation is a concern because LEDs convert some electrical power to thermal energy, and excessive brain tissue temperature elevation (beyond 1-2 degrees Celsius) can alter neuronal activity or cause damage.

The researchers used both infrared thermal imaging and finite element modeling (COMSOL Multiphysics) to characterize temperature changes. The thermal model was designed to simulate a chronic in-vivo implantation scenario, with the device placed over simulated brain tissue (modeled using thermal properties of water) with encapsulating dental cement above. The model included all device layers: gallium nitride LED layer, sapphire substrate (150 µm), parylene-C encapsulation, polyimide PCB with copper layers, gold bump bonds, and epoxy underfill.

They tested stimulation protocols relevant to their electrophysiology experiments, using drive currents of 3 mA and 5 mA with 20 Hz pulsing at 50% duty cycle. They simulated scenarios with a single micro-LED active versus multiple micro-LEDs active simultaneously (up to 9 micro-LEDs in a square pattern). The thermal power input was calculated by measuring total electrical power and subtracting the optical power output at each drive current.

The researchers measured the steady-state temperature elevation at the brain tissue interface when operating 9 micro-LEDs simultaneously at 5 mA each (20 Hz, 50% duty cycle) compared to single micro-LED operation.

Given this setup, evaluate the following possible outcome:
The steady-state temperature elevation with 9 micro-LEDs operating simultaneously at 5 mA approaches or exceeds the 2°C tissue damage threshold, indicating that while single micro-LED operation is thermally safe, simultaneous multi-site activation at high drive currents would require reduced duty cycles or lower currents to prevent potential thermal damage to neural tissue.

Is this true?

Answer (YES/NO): YES